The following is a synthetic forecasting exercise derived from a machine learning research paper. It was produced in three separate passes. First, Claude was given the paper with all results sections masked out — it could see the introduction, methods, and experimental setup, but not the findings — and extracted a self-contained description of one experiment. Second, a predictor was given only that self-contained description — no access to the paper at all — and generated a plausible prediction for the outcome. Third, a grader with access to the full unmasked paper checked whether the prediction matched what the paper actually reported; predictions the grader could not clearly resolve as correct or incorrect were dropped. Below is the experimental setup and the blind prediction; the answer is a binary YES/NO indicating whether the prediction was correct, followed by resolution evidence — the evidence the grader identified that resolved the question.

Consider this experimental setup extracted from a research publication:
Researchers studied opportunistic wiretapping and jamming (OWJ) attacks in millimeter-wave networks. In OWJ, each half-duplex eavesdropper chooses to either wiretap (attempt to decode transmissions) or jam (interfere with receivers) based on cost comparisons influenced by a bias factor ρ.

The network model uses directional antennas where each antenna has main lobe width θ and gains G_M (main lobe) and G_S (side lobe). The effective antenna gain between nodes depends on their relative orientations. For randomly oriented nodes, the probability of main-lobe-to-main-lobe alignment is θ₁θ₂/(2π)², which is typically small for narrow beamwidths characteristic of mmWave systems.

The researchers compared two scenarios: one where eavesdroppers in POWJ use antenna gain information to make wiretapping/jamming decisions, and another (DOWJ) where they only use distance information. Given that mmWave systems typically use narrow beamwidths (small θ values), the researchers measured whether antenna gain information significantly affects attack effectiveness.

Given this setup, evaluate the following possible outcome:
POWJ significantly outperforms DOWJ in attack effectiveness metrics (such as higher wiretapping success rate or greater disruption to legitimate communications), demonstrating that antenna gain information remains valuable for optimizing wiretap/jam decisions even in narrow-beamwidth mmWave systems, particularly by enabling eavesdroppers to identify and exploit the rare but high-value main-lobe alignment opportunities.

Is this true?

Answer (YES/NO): YES